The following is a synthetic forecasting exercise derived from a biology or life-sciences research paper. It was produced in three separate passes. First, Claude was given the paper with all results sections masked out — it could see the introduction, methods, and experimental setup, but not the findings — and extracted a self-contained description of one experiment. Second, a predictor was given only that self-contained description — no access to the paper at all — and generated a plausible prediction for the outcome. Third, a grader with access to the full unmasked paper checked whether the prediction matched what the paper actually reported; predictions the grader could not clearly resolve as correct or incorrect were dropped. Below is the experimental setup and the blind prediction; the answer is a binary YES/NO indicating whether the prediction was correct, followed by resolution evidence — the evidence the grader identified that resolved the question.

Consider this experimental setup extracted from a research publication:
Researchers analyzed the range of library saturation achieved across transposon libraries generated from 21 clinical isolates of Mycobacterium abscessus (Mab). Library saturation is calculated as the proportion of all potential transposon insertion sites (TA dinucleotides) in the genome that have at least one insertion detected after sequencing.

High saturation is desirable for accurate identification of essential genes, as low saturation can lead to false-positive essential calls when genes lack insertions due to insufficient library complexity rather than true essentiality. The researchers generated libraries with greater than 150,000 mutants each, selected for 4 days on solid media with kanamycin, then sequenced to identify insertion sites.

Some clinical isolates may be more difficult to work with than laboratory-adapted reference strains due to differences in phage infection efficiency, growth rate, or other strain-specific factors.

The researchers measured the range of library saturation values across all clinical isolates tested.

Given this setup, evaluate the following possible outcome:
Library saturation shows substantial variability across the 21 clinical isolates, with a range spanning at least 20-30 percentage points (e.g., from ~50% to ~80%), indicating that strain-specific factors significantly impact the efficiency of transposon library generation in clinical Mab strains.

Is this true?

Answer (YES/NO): NO